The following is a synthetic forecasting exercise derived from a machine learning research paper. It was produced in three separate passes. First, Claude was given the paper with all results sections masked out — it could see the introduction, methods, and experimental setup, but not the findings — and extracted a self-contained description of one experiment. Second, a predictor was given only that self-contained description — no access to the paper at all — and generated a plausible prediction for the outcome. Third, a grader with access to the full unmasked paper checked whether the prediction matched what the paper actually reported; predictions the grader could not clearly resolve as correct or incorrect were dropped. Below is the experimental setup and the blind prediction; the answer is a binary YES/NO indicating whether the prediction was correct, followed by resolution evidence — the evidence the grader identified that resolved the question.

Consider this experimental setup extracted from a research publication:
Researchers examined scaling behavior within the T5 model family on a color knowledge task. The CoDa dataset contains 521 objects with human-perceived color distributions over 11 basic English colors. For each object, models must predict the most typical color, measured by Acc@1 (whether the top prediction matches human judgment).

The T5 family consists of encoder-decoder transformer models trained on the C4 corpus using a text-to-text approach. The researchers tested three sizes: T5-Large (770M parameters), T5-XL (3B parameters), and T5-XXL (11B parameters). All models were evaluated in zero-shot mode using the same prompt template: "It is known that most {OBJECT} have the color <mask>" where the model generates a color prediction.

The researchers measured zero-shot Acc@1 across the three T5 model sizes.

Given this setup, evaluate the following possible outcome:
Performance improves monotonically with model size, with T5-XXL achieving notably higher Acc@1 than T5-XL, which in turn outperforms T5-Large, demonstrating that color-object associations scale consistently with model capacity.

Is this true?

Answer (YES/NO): NO